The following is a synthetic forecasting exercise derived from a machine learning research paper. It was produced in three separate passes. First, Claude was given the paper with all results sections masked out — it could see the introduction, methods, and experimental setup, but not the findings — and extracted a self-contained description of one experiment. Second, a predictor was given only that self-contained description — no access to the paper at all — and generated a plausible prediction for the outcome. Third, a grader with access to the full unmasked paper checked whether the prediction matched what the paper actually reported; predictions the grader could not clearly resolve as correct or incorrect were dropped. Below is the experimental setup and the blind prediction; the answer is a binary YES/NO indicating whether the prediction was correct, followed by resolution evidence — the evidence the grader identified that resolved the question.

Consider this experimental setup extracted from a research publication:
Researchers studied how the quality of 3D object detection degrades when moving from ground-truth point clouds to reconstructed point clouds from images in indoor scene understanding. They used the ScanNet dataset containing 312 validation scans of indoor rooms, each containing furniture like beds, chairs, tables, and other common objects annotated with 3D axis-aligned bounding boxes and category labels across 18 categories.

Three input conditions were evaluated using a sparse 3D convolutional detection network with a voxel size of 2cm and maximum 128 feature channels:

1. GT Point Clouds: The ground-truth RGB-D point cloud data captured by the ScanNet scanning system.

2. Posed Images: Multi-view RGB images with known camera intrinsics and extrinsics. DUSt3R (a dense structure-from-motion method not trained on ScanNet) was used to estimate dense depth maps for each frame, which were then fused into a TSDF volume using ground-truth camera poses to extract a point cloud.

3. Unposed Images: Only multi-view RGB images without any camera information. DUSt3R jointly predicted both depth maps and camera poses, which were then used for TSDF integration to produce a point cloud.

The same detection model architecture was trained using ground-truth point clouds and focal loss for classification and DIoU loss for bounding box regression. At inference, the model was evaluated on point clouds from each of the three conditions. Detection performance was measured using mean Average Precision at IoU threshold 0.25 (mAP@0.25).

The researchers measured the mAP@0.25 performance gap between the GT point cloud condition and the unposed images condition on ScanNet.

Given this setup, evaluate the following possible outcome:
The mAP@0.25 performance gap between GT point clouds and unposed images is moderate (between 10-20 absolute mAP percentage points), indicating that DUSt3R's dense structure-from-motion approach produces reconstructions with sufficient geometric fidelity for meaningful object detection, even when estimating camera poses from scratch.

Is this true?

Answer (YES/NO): NO